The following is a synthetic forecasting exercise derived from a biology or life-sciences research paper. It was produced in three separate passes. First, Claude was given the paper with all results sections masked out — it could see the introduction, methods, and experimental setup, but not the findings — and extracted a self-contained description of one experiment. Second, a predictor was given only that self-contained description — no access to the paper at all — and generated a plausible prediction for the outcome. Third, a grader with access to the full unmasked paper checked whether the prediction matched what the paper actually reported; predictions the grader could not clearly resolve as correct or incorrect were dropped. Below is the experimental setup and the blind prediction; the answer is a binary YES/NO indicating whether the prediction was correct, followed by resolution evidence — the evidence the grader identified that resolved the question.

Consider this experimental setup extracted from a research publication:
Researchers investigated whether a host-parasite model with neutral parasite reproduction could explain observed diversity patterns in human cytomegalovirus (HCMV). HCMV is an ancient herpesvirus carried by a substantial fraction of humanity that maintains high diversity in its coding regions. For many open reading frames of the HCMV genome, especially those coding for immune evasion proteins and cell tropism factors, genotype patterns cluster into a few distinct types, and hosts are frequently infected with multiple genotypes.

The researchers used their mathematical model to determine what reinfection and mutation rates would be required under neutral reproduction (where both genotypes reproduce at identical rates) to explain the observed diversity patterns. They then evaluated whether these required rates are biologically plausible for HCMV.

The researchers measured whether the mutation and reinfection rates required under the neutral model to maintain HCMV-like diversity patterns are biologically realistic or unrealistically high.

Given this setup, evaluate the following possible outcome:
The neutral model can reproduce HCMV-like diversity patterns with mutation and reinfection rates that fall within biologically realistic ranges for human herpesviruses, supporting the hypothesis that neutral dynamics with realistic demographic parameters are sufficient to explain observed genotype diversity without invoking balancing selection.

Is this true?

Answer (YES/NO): NO